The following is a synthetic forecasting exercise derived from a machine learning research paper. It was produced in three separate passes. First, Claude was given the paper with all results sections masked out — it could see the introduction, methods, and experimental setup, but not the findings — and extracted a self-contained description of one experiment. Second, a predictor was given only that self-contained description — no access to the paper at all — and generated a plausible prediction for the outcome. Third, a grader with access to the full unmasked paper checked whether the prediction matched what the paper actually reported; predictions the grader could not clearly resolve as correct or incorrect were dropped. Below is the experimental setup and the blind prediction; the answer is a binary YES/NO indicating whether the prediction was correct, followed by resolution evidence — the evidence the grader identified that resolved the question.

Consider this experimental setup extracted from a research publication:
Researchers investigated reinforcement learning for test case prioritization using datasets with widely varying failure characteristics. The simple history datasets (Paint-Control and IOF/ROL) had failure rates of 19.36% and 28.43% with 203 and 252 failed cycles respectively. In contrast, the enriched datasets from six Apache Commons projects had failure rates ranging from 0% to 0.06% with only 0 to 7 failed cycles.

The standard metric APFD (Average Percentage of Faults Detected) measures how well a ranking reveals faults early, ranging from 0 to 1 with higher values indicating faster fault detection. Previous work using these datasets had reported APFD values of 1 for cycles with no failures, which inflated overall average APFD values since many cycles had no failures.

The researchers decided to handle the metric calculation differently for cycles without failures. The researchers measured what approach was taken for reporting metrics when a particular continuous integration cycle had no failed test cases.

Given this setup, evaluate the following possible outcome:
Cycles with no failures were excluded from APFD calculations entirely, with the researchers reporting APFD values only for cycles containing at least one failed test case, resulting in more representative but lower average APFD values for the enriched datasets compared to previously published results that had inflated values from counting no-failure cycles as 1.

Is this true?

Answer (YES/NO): YES